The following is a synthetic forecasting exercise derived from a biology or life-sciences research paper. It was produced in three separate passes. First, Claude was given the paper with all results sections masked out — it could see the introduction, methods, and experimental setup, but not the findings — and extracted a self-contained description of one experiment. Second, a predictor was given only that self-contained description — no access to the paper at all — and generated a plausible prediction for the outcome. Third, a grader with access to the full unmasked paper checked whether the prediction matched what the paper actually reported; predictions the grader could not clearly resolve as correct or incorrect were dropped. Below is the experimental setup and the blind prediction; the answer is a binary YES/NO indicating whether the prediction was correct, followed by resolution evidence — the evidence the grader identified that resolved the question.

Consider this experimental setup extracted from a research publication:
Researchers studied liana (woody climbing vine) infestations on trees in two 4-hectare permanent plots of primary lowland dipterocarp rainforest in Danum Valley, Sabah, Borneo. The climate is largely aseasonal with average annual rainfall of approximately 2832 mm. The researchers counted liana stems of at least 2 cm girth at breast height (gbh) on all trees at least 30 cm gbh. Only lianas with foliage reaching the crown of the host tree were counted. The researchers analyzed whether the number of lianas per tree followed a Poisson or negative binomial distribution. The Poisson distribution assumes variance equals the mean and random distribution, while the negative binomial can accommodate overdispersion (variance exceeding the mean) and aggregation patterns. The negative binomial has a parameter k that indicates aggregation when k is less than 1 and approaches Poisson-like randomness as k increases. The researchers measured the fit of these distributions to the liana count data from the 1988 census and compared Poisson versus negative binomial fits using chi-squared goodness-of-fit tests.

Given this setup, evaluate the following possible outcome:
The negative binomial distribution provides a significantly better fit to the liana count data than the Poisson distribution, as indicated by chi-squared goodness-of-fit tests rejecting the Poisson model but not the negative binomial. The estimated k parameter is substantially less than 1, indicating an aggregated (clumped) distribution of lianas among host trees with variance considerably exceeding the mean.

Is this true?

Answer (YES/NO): NO